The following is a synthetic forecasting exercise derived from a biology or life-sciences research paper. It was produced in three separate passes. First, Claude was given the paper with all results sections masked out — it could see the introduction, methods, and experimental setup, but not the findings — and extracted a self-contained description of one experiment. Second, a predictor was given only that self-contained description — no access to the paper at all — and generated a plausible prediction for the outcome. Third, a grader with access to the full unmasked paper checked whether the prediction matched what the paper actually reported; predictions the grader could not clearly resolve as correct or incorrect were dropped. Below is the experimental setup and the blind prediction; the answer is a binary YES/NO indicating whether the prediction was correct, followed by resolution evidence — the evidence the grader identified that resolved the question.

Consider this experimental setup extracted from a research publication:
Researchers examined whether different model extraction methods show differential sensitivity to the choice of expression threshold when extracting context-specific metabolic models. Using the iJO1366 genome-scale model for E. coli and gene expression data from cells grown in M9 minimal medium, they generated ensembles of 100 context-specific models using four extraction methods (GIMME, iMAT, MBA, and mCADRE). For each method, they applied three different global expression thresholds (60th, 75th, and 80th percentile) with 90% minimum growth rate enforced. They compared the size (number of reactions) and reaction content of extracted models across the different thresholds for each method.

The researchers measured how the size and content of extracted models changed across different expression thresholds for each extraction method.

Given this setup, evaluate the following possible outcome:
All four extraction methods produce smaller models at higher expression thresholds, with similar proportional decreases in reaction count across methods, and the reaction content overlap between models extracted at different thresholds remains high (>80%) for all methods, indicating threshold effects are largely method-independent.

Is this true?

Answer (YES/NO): NO